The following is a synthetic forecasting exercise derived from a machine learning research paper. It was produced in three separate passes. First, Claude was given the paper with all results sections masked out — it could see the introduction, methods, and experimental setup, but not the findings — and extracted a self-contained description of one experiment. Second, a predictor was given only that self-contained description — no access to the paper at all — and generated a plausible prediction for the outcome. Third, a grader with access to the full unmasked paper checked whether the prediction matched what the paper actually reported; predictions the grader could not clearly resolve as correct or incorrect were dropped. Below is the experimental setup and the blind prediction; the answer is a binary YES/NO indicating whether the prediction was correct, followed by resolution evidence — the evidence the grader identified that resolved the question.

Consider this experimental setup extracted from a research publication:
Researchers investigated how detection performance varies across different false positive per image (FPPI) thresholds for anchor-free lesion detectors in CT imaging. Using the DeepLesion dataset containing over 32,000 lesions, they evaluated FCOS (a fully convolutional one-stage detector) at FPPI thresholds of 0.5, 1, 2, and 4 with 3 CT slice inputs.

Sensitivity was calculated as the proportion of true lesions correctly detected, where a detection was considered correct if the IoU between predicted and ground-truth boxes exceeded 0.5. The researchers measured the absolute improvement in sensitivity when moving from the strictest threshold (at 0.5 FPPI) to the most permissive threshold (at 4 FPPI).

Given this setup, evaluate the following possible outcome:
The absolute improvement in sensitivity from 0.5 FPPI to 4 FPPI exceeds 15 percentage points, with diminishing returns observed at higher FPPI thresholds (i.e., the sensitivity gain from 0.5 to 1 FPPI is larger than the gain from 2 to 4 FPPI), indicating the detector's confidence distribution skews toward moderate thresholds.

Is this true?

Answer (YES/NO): YES